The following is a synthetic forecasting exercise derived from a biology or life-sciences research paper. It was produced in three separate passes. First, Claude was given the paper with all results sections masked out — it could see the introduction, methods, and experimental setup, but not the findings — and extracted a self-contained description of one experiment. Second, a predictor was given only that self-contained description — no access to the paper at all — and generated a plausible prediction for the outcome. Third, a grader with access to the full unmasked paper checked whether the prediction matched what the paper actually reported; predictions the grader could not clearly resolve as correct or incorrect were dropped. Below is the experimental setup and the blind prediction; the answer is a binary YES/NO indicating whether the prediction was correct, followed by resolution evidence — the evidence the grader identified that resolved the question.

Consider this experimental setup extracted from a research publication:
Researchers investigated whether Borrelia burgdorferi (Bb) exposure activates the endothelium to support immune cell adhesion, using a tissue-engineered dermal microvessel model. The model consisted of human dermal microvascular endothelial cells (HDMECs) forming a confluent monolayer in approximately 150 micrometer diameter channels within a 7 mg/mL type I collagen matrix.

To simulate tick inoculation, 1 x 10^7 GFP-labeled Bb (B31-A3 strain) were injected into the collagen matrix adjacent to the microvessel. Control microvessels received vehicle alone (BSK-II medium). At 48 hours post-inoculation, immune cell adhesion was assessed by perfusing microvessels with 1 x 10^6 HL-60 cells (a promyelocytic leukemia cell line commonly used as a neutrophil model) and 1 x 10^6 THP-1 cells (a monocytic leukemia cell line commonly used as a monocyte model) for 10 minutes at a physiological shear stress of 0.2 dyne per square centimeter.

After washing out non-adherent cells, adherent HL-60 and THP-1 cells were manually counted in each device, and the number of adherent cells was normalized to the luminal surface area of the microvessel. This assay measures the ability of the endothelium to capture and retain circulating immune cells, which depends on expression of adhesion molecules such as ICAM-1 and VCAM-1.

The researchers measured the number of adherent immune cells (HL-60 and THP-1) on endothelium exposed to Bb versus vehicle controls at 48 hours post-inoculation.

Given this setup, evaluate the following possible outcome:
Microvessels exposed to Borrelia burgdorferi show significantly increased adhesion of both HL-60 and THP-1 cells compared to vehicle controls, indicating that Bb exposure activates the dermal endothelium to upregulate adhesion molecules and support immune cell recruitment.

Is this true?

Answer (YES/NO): YES